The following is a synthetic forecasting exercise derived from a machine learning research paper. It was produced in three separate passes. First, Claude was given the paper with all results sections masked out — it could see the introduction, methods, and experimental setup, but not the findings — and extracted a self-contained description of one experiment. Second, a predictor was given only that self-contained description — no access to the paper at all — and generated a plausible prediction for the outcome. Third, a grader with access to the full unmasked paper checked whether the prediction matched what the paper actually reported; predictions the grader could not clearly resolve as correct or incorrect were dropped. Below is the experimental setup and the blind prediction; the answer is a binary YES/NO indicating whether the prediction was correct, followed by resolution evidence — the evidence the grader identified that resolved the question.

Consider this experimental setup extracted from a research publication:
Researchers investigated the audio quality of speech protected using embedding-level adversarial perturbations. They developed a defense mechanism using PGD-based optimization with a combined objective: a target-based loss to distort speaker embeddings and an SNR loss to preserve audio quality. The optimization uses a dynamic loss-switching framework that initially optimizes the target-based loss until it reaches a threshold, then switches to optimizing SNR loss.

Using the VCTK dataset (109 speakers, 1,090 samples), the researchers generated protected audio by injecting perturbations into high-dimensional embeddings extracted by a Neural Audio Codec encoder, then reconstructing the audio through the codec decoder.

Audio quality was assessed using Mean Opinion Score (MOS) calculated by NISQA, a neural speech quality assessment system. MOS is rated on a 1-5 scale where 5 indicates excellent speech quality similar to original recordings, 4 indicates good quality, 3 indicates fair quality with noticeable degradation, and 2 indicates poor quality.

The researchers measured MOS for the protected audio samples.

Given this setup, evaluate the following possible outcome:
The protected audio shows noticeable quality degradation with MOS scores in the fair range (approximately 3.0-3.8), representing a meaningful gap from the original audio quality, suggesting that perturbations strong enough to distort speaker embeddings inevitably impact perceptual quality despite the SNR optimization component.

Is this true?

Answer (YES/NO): NO